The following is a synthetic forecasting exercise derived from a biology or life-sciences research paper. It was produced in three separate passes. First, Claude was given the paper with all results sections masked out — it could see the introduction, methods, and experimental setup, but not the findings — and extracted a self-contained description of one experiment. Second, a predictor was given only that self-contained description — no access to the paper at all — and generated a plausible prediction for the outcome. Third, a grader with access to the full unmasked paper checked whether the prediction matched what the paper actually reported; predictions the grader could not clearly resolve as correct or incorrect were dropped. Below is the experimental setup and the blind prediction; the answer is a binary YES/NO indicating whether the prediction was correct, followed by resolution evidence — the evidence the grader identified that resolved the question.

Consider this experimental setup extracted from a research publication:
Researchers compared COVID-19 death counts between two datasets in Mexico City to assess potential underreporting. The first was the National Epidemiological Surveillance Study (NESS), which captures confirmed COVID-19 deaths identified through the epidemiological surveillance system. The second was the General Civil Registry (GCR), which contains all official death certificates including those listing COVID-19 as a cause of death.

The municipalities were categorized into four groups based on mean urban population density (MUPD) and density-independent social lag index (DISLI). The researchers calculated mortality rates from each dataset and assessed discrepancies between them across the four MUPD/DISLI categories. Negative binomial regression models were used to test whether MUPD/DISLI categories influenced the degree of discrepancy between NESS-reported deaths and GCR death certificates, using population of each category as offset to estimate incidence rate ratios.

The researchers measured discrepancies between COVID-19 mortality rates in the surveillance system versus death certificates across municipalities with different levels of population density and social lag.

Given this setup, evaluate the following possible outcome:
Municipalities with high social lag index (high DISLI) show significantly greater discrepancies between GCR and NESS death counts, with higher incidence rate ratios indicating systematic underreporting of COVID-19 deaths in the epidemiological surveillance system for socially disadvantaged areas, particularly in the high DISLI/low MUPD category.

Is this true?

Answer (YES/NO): NO